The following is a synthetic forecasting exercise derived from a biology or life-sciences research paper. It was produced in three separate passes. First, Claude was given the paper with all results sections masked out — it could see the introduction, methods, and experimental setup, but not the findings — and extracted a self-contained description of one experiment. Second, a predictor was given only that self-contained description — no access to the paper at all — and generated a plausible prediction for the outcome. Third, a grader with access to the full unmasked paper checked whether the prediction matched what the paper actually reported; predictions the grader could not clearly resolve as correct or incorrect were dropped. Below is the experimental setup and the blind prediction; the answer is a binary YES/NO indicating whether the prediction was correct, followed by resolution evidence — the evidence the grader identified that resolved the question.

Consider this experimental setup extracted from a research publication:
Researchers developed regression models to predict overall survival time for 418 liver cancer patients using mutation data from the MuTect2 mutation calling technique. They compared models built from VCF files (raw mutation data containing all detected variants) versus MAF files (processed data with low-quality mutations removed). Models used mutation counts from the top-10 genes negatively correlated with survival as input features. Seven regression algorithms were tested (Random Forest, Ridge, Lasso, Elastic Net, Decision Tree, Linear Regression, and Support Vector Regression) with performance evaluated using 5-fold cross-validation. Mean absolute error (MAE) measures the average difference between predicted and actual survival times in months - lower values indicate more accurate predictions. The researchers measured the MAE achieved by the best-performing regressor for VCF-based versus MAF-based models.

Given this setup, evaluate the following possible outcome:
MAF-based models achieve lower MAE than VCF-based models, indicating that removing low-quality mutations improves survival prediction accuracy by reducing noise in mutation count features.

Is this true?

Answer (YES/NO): NO